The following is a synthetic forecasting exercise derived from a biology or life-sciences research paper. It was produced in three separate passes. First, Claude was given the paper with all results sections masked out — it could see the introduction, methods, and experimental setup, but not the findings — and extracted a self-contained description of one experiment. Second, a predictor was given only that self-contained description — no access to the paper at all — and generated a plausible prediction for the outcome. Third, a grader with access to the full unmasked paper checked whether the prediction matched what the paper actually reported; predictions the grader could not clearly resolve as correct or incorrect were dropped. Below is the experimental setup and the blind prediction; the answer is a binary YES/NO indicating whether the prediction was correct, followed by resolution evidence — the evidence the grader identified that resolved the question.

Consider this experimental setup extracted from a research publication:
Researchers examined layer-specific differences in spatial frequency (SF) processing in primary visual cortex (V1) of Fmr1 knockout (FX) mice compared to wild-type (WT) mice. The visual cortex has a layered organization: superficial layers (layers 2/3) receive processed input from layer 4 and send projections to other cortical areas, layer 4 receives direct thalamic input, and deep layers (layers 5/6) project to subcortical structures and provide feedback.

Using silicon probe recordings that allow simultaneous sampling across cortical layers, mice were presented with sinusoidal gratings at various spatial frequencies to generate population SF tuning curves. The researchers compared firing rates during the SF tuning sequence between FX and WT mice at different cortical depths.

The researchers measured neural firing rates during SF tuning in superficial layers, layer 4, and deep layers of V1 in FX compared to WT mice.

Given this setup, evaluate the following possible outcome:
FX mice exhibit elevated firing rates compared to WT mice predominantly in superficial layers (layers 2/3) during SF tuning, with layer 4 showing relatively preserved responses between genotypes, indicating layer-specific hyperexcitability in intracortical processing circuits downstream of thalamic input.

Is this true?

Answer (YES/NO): YES